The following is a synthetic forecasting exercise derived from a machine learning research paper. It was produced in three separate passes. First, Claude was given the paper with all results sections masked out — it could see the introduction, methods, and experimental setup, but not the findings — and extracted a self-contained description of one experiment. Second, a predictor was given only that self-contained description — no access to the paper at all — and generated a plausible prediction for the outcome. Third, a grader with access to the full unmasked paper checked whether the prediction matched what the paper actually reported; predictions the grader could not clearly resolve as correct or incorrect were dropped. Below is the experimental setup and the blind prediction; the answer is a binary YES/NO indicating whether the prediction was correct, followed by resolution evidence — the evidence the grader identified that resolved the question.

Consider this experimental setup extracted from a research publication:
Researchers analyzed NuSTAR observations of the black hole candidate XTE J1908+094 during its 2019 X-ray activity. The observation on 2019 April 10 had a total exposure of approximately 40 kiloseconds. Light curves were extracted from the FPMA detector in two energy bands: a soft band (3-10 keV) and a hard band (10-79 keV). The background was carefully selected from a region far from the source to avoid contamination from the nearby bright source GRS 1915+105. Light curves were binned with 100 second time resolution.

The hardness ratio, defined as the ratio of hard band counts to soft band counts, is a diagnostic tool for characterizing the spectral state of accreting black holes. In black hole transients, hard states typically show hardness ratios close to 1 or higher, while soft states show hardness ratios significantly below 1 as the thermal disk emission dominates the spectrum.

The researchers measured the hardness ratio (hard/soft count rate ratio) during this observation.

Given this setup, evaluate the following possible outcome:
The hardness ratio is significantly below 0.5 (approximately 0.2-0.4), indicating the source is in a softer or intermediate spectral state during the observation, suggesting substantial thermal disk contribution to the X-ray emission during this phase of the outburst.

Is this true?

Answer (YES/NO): NO